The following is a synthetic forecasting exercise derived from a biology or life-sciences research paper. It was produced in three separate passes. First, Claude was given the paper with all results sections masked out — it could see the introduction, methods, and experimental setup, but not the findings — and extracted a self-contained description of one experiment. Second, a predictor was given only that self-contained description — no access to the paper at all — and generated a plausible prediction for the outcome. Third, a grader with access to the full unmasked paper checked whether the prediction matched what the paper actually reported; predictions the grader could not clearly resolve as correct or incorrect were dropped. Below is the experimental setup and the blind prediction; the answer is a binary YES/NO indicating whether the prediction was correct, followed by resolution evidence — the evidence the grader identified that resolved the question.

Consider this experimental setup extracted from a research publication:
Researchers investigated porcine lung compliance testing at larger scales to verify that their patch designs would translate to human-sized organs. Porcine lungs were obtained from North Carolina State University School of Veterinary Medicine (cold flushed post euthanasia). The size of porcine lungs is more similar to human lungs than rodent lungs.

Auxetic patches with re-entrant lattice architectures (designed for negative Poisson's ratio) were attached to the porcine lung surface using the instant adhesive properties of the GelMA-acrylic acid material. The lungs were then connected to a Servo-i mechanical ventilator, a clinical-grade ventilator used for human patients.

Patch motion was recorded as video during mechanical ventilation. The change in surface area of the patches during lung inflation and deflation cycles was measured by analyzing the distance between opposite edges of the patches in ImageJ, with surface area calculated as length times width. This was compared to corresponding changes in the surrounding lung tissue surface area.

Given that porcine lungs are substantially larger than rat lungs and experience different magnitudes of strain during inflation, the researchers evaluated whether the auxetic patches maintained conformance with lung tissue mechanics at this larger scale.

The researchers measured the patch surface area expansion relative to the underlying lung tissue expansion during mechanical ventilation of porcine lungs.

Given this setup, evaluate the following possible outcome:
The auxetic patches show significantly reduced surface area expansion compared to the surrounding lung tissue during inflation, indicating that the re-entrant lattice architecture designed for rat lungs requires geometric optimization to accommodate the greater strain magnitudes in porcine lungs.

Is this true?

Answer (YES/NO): NO